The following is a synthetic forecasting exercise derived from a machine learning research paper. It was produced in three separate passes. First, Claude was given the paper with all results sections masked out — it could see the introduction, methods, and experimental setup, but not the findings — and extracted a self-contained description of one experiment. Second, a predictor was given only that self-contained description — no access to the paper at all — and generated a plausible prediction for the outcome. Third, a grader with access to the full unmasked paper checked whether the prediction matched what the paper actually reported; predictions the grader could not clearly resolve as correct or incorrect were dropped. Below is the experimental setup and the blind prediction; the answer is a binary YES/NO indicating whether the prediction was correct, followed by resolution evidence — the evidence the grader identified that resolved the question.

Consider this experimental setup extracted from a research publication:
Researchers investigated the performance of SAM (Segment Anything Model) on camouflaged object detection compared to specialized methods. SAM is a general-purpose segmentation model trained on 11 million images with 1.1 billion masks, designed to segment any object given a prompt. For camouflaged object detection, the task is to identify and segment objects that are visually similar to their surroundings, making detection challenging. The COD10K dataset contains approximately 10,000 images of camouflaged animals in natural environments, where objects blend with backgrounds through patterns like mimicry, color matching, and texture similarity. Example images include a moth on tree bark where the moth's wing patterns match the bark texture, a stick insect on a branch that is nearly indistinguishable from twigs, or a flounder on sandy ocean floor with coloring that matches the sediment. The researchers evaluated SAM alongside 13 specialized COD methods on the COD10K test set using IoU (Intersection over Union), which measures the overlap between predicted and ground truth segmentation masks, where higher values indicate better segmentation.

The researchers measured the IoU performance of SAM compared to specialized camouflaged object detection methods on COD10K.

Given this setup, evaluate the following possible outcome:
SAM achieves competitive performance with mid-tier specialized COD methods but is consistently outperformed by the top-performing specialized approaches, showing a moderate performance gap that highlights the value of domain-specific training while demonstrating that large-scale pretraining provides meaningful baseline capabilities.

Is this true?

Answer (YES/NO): NO